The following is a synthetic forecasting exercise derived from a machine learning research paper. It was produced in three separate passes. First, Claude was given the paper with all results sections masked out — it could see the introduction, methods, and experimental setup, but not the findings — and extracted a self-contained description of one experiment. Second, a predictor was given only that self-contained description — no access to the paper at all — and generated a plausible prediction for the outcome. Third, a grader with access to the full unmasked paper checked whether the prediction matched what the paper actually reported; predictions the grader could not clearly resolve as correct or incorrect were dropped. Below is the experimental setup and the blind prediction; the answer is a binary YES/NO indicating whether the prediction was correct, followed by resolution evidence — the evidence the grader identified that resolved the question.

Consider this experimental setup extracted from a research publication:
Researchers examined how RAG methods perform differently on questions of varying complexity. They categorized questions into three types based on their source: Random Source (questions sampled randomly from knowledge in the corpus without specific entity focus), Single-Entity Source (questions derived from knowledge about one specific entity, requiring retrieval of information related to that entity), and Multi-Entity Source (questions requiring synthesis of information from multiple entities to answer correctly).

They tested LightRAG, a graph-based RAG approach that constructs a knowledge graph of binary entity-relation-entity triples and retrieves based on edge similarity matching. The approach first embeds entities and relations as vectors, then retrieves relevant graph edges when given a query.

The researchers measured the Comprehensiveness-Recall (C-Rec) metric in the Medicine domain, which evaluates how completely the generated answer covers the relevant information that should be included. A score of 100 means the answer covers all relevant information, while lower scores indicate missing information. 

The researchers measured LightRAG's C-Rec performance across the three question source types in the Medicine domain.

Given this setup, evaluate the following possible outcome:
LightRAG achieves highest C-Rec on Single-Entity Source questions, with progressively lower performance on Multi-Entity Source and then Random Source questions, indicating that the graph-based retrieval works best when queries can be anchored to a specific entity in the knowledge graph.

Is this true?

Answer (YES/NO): YES